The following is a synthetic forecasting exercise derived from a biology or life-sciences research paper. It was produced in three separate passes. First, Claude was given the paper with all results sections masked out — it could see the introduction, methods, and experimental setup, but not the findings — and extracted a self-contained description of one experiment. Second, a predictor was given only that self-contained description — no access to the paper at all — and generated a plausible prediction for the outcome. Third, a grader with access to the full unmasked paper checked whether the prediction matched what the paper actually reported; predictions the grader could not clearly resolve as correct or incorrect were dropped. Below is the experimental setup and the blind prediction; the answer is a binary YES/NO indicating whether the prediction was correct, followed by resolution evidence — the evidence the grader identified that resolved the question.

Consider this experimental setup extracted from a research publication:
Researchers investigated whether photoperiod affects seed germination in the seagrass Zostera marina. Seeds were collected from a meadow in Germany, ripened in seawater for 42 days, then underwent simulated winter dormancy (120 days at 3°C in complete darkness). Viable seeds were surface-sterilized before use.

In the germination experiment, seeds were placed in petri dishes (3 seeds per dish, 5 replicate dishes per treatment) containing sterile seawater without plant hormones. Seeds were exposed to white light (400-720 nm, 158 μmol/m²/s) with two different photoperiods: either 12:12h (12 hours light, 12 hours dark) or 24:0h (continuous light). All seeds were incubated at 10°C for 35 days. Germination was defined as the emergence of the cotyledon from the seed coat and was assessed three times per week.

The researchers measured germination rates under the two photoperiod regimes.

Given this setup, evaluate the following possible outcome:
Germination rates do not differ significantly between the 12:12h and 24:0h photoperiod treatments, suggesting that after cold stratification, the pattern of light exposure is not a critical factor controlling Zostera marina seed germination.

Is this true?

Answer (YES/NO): YES